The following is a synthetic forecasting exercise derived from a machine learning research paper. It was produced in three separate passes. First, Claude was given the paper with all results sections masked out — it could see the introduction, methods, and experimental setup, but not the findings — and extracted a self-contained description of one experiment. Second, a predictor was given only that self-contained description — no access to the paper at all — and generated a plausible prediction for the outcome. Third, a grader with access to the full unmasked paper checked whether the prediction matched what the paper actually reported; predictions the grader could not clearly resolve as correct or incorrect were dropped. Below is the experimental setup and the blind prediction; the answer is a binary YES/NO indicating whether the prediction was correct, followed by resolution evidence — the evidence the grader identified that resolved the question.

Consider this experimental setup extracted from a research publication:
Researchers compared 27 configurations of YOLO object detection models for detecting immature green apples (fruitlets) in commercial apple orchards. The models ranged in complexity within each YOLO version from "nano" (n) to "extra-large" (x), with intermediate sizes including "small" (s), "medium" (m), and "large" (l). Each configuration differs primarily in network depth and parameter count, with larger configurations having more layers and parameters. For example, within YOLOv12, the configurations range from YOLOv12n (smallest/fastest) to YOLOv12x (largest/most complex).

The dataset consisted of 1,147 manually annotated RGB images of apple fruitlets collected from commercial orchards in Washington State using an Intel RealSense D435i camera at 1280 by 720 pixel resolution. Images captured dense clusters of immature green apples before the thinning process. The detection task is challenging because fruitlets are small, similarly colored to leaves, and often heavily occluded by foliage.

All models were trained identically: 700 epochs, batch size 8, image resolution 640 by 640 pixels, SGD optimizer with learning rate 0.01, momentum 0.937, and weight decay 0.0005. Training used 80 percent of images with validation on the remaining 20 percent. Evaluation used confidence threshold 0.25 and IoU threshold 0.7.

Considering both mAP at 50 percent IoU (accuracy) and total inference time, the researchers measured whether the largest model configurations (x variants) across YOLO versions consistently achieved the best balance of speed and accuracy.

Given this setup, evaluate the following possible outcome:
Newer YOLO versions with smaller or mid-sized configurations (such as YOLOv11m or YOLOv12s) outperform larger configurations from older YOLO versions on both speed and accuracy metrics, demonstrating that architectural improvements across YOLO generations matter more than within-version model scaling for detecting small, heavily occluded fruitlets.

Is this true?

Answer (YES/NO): NO